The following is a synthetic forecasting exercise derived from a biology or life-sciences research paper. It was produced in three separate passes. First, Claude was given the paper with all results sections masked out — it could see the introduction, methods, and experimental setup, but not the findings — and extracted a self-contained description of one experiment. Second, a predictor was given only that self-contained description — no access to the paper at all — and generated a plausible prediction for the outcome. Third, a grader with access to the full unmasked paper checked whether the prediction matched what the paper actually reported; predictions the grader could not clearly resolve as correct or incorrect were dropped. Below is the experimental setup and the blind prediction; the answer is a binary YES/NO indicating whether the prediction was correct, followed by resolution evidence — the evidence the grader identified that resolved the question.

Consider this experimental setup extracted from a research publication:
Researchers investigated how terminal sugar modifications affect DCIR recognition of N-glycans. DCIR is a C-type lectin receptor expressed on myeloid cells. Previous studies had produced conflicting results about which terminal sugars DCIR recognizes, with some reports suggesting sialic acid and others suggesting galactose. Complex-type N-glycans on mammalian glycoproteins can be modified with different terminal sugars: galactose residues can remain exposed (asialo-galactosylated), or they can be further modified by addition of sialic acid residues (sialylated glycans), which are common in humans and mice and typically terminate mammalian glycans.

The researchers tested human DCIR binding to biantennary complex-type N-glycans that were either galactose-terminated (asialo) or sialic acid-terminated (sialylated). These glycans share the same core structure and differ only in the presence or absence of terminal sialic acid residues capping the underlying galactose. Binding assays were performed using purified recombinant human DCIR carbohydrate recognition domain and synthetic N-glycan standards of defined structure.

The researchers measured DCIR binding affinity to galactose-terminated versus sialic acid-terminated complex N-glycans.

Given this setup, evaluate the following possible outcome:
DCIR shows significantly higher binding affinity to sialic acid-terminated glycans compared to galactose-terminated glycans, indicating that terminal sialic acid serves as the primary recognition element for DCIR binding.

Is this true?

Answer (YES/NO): NO